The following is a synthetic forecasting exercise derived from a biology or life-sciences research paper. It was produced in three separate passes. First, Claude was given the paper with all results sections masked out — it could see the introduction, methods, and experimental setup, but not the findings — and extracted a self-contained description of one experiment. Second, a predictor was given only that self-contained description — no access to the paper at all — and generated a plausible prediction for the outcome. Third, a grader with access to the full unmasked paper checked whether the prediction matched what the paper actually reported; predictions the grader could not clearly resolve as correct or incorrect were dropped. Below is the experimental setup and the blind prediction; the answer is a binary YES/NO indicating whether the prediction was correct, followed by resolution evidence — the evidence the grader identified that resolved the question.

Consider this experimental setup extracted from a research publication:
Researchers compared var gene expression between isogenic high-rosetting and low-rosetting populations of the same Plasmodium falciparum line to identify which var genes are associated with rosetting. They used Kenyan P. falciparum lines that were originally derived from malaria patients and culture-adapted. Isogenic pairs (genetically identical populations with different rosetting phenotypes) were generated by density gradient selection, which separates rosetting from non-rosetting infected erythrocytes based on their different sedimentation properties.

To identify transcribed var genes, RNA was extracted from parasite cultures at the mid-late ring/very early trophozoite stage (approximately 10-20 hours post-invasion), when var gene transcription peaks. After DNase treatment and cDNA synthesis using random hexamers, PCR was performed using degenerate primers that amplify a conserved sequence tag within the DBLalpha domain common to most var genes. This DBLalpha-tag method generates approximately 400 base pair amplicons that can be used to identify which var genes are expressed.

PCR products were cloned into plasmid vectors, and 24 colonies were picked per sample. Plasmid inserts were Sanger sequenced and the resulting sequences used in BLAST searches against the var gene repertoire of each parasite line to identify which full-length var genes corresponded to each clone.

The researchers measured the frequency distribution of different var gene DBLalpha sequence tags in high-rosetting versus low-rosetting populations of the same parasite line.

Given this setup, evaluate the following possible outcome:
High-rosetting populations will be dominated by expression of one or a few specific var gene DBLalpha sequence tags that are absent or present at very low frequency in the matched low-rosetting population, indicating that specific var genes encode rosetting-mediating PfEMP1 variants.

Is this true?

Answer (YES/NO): YES